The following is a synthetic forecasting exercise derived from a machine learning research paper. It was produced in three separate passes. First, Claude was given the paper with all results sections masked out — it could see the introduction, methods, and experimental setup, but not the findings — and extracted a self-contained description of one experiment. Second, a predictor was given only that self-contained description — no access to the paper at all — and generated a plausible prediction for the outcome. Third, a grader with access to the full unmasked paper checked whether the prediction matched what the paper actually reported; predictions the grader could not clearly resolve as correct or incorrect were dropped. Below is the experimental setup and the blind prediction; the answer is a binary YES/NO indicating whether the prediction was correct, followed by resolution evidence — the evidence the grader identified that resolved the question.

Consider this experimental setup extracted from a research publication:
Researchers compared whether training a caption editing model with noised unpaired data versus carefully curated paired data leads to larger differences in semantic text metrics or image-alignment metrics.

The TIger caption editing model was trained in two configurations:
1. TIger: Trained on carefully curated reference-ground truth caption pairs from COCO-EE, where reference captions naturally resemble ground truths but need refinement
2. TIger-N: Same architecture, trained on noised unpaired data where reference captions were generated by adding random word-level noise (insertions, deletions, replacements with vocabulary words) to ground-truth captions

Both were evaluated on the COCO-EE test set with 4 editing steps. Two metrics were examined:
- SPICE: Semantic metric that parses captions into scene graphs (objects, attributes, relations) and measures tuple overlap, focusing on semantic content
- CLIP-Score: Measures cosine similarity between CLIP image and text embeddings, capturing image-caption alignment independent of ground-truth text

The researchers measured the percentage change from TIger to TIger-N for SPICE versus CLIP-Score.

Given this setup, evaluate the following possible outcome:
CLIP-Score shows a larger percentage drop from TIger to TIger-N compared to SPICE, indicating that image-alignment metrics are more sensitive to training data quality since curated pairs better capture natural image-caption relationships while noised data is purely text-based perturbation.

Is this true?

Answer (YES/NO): NO